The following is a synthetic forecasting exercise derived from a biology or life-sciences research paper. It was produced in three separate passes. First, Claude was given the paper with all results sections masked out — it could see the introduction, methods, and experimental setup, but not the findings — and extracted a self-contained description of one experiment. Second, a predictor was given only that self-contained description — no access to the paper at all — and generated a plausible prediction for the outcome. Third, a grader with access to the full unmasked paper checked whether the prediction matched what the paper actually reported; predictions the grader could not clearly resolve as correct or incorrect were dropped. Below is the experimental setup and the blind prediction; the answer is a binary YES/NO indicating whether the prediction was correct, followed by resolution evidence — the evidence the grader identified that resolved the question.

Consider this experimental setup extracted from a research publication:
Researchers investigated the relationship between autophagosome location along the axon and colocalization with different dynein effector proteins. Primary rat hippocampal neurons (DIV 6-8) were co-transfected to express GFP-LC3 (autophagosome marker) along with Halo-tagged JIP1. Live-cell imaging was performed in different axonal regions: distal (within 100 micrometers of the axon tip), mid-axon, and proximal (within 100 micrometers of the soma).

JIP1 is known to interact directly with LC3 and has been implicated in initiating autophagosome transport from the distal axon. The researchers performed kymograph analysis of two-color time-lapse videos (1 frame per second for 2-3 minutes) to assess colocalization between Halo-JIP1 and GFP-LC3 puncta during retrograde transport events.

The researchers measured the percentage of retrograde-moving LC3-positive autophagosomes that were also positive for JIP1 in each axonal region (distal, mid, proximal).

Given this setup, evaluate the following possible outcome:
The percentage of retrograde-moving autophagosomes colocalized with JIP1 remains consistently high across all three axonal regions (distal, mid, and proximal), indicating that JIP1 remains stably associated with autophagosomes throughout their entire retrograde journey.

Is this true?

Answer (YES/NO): NO